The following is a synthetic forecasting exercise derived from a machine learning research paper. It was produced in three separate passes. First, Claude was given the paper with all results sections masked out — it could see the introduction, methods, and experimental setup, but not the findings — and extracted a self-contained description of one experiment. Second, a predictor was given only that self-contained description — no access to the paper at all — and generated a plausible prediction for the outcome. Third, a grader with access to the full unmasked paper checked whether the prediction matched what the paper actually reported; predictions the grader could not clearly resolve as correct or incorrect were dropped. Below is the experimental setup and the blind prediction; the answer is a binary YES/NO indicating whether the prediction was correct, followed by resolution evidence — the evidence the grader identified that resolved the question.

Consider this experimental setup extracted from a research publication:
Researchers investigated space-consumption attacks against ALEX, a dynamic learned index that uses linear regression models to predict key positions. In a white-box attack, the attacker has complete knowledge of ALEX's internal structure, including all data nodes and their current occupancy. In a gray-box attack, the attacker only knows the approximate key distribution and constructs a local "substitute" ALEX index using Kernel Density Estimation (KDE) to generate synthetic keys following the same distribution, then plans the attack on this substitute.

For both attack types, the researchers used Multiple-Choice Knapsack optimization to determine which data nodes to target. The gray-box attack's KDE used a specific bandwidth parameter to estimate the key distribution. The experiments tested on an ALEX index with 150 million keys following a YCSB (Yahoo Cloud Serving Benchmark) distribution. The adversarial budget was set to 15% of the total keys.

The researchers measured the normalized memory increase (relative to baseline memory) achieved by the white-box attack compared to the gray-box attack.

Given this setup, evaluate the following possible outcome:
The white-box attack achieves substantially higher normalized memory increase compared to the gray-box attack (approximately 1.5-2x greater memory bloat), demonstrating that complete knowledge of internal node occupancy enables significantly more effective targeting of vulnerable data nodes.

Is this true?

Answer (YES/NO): NO